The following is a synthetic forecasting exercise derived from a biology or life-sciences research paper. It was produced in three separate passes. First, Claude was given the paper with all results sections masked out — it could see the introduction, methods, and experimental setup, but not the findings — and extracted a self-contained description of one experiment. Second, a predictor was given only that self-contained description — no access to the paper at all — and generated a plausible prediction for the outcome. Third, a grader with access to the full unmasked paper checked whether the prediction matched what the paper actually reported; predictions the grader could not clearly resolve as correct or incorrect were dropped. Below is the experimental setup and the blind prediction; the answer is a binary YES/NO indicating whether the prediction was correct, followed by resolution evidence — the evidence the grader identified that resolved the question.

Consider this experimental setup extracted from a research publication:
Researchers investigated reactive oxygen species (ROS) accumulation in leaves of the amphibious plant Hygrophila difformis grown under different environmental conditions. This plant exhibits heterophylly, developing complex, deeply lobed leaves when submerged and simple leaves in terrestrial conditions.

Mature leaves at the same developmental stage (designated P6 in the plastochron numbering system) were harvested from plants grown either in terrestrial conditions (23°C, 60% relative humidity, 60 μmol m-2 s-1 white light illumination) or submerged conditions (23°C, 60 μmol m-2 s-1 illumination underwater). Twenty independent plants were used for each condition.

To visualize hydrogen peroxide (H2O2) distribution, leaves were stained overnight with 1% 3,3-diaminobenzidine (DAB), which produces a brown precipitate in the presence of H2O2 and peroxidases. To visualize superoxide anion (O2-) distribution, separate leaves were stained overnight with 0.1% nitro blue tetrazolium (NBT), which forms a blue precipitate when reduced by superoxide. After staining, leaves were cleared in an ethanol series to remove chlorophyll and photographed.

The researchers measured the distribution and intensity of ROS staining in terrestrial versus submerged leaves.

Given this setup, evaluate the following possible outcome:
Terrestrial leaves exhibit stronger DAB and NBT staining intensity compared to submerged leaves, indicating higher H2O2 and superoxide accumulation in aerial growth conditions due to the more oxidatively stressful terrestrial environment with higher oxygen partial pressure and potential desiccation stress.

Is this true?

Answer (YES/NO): YES